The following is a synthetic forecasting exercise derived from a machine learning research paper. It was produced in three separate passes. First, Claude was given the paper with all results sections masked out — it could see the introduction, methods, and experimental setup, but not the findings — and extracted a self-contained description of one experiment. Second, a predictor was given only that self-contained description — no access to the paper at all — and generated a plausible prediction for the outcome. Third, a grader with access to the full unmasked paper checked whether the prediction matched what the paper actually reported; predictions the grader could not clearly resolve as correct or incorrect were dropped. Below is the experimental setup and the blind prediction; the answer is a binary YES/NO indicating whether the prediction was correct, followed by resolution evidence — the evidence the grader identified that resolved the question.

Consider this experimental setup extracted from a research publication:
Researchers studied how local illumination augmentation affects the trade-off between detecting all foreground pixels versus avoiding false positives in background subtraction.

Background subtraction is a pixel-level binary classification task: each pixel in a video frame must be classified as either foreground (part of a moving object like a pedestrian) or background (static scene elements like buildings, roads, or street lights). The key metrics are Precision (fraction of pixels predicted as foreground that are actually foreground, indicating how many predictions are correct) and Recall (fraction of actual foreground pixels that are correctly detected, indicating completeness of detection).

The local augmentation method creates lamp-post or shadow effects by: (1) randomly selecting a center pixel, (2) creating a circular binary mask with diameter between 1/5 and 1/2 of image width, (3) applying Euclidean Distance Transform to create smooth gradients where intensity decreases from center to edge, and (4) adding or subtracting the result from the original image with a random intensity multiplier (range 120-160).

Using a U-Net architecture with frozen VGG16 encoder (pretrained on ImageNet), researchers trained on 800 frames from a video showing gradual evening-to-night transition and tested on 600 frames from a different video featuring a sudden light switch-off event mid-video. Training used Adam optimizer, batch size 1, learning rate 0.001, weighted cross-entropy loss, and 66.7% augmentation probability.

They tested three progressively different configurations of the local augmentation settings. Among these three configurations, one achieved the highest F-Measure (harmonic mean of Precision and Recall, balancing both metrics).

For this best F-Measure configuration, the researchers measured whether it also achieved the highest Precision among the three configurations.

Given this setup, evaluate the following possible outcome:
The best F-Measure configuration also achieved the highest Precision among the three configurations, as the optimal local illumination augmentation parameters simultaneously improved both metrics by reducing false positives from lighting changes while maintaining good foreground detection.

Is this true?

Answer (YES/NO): NO